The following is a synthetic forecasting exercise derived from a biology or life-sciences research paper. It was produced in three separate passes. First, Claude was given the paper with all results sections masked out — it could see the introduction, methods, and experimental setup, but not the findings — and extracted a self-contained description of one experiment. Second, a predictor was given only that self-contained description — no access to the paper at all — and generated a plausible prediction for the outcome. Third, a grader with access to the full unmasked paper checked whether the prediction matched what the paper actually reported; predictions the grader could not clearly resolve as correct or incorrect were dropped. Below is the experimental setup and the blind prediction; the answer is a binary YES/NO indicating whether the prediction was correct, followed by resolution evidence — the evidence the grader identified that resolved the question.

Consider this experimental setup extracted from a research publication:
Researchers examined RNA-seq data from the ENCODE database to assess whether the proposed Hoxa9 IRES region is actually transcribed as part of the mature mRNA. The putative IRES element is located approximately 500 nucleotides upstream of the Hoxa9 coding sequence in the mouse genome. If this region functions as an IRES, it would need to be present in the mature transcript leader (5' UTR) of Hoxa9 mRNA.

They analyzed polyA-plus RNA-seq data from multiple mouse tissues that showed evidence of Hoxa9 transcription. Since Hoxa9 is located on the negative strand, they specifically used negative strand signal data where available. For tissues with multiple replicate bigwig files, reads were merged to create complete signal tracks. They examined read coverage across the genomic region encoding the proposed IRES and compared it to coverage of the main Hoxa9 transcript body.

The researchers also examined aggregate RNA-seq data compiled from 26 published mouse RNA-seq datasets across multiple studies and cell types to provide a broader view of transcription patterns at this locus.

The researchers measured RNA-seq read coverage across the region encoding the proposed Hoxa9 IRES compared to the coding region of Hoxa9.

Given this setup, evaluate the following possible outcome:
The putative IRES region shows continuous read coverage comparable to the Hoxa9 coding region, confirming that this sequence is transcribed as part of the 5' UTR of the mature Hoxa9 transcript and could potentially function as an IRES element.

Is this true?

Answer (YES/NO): NO